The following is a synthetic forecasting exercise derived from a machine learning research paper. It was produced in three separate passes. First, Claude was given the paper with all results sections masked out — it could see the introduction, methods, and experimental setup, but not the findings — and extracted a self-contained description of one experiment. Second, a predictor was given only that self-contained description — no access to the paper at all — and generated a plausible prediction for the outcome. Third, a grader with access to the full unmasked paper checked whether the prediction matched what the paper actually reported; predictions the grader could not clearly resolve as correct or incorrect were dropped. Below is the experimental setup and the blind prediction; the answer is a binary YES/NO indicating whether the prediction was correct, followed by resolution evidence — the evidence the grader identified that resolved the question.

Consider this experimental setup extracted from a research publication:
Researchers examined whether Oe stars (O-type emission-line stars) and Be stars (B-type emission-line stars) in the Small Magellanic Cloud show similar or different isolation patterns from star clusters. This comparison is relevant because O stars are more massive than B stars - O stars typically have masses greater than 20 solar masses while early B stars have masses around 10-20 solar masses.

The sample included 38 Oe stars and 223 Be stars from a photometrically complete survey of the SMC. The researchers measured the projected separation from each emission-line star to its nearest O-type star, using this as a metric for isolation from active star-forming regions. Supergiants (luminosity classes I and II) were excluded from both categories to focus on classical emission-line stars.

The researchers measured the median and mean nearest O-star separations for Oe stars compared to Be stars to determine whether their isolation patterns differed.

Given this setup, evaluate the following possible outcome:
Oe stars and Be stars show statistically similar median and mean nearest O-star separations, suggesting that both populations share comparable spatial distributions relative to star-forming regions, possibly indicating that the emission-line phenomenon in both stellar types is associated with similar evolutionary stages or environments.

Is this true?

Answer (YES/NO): YES